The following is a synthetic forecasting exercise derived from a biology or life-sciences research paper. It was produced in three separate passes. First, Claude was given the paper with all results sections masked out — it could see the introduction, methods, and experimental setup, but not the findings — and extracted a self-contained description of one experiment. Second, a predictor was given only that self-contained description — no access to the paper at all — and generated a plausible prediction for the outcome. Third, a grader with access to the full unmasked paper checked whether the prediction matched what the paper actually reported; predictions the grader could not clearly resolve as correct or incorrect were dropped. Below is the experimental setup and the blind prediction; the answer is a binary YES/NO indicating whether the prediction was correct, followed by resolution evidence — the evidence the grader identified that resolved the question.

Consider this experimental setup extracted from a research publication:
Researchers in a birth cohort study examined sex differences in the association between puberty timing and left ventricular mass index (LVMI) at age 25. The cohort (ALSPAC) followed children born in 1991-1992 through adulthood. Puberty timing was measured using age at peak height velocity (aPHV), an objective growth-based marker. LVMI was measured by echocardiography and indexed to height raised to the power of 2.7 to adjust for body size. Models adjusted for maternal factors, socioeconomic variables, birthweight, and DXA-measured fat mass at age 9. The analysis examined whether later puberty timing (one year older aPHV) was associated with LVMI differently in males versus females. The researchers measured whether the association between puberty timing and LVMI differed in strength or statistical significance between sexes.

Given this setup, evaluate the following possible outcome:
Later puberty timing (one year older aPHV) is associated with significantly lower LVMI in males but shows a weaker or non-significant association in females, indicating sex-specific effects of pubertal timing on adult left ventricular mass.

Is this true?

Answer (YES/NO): NO